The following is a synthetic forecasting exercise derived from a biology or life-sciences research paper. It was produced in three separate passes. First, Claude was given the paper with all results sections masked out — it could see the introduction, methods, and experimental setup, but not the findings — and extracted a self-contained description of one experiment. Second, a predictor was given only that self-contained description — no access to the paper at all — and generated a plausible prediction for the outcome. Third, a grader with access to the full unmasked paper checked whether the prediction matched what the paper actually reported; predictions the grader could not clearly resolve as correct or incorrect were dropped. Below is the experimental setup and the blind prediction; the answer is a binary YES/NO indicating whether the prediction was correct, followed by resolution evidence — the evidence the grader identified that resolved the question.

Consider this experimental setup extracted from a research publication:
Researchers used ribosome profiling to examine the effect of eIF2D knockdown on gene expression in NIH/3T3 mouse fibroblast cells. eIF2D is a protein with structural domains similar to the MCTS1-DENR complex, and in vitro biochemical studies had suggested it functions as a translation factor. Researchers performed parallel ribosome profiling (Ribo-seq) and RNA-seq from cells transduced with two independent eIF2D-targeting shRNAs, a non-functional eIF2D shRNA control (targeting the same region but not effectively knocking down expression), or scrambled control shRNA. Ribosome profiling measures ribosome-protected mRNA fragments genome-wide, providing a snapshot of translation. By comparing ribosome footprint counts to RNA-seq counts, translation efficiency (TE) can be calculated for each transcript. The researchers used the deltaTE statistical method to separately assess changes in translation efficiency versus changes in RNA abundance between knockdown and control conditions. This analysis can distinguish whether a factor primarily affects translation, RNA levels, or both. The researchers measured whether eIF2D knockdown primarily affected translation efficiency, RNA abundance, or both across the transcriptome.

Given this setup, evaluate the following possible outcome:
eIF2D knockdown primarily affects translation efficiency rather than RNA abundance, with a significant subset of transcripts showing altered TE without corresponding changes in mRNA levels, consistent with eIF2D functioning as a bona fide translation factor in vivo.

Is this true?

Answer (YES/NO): NO